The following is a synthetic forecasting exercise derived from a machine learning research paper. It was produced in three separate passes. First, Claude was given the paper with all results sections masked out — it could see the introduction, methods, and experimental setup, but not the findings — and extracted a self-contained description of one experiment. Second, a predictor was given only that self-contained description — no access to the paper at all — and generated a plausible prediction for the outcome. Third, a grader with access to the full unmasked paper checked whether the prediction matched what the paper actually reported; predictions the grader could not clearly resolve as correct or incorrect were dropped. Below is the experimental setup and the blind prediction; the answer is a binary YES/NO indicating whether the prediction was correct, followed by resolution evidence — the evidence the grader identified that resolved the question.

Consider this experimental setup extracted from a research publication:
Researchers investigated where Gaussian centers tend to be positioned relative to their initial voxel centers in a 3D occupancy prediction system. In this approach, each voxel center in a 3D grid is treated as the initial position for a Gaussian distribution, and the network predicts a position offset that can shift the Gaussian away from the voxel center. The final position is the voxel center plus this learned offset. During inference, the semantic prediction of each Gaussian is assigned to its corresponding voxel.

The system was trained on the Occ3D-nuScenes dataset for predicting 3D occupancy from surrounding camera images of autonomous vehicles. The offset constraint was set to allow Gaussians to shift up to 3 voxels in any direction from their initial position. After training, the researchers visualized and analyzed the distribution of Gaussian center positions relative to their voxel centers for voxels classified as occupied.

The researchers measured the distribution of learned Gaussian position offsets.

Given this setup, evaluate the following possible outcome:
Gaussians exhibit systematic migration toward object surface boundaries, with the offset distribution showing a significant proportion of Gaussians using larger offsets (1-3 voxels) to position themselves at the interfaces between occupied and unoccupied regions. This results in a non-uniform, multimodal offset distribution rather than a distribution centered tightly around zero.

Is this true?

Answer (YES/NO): NO